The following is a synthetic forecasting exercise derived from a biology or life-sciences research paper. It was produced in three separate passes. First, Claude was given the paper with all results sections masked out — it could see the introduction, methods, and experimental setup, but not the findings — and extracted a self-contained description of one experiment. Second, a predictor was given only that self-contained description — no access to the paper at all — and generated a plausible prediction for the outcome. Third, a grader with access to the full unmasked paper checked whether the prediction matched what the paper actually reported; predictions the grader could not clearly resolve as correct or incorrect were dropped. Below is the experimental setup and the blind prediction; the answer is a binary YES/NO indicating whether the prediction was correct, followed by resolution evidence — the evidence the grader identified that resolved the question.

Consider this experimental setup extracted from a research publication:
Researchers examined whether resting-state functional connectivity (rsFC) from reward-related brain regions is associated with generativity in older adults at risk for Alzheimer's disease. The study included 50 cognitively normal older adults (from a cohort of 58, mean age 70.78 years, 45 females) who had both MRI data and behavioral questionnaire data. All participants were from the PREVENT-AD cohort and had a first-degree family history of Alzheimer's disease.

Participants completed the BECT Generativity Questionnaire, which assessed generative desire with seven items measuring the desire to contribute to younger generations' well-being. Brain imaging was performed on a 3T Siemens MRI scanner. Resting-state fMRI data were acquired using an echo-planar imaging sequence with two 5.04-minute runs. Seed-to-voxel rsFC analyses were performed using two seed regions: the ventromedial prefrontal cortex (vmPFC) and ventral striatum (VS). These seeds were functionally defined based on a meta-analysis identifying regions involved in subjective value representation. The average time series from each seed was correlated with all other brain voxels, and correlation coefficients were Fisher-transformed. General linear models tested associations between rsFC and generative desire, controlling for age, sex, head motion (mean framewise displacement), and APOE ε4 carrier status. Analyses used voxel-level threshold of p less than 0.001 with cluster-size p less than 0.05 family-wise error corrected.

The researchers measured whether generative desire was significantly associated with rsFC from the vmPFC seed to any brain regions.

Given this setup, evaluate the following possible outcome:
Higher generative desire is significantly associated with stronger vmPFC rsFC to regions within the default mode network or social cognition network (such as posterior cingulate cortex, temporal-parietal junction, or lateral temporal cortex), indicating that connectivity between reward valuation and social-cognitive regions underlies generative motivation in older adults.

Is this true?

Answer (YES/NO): NO